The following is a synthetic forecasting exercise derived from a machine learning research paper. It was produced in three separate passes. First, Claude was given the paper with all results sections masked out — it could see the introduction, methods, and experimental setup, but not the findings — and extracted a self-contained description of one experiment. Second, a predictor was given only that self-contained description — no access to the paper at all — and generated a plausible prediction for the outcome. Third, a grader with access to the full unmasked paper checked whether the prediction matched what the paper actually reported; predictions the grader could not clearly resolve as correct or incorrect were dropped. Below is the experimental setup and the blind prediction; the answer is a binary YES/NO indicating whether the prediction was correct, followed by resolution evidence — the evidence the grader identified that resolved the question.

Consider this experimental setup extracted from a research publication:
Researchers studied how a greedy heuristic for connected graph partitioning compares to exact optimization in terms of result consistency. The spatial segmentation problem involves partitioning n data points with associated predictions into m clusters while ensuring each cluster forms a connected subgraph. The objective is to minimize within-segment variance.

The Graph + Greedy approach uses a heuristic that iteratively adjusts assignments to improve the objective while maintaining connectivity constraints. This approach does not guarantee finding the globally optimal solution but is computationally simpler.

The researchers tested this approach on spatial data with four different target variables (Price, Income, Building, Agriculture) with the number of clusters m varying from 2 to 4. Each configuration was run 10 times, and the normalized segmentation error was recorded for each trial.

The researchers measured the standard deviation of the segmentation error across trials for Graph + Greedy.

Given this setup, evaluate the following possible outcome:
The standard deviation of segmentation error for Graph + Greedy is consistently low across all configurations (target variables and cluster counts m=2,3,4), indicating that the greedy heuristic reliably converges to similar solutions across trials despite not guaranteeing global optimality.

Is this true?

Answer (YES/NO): NO